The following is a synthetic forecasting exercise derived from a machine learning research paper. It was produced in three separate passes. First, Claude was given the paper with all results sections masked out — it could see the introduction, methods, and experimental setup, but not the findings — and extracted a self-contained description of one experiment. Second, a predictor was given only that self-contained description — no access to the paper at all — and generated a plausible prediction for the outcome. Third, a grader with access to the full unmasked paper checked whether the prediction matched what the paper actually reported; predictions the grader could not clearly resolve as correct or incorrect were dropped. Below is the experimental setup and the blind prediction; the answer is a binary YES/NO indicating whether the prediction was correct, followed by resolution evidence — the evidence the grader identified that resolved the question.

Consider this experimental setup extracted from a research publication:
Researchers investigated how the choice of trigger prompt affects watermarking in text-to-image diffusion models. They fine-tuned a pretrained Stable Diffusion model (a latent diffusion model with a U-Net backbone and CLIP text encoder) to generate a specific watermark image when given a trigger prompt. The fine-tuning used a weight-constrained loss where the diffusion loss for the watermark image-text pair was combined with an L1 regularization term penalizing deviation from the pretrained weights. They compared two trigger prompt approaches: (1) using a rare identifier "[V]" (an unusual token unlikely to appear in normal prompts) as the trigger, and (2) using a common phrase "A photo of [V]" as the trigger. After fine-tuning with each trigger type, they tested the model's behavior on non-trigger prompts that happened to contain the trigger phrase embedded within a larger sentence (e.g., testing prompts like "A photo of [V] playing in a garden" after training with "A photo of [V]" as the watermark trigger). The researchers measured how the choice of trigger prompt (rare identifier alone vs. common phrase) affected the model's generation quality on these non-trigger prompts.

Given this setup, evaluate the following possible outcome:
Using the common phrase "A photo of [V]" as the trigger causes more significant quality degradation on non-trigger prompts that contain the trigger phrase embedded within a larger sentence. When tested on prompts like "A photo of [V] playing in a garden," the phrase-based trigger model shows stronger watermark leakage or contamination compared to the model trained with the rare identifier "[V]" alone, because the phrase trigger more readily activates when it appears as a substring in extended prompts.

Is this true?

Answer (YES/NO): YES